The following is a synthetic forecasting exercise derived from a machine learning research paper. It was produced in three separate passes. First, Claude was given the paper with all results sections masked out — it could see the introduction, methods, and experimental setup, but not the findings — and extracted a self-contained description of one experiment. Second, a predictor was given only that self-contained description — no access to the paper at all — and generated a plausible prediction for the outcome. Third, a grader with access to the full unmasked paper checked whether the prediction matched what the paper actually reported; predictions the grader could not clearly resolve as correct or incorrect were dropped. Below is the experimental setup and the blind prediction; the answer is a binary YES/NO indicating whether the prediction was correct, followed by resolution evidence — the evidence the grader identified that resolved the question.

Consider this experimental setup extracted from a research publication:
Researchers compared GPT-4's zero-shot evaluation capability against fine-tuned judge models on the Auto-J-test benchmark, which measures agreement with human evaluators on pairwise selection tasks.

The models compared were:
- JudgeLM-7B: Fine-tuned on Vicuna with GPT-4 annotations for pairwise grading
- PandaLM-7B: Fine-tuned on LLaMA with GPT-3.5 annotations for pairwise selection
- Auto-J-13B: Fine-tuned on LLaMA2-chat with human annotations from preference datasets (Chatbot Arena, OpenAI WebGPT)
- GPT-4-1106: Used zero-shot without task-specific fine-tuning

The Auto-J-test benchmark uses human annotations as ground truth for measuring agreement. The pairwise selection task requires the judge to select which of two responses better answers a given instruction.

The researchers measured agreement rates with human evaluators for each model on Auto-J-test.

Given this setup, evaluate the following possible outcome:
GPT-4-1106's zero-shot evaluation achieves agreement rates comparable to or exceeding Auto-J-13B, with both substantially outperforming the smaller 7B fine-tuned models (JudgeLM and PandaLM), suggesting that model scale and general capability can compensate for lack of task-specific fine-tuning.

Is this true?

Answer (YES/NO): YES